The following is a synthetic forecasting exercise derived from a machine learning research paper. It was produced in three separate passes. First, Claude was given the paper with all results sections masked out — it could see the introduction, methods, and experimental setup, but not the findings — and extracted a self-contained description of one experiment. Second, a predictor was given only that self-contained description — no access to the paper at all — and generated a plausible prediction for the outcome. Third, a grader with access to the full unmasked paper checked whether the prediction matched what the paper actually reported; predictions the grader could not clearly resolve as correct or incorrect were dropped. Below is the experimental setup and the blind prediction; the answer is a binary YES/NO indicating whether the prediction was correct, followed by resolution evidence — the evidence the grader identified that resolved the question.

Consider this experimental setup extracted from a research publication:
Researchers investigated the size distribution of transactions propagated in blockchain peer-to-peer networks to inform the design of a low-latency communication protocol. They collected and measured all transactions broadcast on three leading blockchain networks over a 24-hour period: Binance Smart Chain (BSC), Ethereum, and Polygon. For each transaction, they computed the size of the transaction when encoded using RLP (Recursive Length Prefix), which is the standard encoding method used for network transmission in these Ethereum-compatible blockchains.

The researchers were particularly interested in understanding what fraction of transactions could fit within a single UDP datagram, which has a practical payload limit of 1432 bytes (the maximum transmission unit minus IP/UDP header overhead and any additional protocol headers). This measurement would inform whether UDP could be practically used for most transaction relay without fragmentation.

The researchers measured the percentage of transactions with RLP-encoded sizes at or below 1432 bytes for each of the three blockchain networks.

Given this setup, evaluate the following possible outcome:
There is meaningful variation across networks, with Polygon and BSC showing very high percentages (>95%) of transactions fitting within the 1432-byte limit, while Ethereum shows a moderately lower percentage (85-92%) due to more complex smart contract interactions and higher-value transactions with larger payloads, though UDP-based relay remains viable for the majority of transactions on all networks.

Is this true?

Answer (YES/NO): NO